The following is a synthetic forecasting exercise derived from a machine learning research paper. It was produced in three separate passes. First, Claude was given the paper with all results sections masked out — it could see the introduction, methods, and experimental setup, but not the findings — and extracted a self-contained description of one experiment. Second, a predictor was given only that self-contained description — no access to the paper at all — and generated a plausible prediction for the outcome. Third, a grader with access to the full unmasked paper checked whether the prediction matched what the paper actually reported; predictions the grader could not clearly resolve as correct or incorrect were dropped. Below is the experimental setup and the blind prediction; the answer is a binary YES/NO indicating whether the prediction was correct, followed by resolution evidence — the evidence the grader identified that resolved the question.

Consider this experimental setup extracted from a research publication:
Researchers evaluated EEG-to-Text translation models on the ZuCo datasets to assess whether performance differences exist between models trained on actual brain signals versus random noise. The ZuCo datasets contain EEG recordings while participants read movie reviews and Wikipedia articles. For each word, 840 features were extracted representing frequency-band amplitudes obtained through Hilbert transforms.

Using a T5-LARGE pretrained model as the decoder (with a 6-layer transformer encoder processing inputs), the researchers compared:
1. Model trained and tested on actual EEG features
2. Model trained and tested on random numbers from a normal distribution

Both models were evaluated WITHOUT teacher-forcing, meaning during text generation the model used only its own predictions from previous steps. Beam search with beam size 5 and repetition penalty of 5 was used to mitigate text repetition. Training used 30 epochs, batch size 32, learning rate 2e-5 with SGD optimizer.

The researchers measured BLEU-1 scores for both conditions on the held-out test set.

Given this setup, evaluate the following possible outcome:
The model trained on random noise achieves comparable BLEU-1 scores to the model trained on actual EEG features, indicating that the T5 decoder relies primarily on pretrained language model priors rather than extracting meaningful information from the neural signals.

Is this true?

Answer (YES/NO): YES